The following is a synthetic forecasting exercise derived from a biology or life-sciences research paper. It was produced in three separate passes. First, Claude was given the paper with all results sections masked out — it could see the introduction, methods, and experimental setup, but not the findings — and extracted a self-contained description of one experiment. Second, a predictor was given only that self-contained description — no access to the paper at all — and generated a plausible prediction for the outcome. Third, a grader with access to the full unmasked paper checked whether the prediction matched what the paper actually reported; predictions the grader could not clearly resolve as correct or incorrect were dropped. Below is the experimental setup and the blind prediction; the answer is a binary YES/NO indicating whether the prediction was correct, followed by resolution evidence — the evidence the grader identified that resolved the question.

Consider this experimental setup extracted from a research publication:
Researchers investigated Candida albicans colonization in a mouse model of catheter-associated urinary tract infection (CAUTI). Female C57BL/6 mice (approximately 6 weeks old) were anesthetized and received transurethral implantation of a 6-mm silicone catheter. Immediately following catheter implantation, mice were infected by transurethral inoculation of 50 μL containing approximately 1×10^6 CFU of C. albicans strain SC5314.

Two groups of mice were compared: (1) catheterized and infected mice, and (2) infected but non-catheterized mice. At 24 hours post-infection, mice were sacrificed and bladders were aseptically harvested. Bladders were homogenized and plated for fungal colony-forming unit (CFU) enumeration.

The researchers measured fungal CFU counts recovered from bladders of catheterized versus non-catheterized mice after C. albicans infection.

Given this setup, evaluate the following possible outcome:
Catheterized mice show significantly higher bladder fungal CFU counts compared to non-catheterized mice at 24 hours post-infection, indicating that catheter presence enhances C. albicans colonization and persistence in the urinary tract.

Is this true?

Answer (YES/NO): YES